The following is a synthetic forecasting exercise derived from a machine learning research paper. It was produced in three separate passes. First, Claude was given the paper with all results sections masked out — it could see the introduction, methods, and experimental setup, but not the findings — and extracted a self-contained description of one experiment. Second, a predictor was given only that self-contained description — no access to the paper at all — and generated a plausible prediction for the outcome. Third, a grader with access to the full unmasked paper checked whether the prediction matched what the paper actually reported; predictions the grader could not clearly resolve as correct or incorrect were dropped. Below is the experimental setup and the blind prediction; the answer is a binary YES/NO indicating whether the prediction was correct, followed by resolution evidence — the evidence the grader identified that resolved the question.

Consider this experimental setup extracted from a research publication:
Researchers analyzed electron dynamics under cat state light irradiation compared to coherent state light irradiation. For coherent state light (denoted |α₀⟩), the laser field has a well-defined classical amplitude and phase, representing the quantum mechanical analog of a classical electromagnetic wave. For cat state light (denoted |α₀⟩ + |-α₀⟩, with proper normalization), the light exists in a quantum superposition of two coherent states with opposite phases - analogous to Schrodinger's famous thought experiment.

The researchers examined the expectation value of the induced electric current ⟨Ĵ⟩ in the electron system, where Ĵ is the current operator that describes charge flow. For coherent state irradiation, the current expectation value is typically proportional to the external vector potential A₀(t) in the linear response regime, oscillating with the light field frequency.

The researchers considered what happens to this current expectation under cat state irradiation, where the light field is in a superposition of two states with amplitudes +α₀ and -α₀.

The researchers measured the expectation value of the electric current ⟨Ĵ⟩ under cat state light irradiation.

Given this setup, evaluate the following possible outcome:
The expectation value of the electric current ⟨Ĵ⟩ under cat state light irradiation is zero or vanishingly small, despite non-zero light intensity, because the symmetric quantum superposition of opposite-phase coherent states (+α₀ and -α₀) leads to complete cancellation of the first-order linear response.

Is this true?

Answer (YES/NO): YES